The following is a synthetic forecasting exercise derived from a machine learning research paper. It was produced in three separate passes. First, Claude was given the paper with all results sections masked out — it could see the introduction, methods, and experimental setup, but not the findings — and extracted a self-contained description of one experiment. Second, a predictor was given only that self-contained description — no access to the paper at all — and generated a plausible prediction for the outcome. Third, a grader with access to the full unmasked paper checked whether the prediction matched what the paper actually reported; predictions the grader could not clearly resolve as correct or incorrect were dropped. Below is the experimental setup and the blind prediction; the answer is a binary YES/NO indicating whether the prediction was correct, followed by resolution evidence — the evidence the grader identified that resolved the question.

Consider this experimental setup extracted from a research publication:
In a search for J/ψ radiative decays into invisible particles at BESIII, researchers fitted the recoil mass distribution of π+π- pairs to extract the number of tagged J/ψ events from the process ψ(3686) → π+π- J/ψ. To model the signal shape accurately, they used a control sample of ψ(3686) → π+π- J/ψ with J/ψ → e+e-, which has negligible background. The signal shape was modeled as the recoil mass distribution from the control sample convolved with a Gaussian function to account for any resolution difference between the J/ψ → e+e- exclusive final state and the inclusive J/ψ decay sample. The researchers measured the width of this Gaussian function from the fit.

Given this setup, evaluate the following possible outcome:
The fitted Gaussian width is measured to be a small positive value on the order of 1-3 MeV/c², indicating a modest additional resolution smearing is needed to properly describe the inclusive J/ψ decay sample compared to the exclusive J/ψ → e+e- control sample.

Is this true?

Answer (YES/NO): NO